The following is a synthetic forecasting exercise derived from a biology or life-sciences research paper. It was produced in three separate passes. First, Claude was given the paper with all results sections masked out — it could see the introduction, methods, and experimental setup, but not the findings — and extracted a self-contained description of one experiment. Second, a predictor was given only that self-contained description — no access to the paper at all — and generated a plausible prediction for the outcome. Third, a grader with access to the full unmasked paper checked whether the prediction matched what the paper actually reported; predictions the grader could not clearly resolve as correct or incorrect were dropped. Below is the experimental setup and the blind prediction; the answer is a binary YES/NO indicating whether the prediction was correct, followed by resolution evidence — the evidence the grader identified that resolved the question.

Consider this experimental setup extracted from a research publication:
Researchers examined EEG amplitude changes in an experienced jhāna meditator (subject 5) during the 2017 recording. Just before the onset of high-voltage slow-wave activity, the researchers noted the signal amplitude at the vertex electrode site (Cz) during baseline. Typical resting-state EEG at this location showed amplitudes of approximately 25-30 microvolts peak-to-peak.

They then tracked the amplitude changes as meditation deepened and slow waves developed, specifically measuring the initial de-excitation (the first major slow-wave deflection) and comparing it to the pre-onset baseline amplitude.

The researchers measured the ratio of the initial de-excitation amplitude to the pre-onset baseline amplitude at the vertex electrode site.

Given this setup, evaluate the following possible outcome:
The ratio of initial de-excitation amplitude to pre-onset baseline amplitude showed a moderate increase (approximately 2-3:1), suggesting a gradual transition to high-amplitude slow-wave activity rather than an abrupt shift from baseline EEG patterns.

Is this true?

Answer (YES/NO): NO